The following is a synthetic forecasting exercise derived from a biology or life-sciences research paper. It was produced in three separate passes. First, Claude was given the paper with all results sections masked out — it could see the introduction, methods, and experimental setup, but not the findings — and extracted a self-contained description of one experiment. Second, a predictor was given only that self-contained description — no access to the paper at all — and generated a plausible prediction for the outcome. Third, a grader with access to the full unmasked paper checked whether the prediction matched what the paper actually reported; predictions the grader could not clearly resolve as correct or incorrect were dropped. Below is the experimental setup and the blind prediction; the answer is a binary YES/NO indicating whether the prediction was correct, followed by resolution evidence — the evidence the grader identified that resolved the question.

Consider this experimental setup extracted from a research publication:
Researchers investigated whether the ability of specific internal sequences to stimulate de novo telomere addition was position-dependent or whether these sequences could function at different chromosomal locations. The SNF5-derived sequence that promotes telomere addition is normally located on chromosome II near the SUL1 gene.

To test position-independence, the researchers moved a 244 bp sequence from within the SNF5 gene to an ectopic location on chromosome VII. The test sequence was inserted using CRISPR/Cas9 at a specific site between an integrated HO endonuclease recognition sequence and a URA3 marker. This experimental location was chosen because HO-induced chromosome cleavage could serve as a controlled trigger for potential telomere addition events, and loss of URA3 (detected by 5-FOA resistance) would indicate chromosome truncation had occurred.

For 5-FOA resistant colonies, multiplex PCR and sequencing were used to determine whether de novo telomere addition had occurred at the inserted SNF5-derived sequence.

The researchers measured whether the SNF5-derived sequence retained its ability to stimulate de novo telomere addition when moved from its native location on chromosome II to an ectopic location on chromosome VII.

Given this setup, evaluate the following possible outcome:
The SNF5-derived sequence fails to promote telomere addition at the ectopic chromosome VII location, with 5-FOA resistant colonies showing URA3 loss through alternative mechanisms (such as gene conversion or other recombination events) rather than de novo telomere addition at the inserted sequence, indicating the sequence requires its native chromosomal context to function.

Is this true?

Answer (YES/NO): NO